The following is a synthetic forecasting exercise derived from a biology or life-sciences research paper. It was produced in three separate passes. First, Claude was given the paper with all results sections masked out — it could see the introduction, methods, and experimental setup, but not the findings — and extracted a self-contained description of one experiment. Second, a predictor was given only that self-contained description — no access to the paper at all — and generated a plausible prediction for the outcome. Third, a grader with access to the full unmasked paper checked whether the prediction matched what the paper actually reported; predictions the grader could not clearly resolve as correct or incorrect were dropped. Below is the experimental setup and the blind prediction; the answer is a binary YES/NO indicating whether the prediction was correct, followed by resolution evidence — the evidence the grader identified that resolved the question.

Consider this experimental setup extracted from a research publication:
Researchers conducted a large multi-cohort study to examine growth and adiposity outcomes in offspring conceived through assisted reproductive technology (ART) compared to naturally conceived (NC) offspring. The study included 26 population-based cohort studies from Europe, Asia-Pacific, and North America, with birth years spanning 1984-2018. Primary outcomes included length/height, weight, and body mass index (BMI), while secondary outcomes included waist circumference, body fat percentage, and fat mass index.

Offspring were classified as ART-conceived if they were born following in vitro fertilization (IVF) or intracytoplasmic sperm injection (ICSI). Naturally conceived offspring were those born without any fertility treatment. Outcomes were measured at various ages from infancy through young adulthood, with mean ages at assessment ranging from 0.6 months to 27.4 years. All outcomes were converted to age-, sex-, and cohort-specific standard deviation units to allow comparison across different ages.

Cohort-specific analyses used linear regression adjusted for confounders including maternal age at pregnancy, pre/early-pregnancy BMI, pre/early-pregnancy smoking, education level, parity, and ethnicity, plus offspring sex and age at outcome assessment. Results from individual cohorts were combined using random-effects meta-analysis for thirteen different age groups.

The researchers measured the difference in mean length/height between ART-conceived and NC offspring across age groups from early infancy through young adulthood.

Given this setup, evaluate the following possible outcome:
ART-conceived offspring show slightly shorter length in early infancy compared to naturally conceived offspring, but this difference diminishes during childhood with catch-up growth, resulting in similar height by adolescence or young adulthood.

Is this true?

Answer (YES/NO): YES